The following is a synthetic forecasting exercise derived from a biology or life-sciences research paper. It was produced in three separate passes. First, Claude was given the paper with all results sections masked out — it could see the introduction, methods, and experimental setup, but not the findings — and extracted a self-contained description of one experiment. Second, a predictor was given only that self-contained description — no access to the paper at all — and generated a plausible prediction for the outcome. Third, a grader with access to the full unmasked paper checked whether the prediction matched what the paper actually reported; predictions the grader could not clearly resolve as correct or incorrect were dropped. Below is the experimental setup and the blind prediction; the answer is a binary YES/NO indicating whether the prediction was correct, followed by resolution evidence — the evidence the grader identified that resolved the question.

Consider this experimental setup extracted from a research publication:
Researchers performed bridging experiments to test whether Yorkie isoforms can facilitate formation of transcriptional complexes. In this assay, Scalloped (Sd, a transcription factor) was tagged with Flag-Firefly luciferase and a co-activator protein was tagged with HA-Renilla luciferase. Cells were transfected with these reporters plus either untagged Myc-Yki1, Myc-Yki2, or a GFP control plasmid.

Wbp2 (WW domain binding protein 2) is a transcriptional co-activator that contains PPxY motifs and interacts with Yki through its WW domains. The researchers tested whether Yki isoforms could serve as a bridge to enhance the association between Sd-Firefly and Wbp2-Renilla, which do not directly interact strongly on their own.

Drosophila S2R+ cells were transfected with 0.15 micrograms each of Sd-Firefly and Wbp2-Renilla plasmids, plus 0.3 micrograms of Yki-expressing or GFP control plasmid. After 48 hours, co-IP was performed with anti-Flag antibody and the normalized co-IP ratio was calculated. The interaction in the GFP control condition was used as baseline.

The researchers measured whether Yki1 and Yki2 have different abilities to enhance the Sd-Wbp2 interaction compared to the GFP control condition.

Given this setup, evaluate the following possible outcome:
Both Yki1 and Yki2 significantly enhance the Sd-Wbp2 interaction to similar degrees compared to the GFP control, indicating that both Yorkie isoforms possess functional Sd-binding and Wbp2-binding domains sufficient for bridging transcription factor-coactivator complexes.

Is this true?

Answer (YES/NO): NO